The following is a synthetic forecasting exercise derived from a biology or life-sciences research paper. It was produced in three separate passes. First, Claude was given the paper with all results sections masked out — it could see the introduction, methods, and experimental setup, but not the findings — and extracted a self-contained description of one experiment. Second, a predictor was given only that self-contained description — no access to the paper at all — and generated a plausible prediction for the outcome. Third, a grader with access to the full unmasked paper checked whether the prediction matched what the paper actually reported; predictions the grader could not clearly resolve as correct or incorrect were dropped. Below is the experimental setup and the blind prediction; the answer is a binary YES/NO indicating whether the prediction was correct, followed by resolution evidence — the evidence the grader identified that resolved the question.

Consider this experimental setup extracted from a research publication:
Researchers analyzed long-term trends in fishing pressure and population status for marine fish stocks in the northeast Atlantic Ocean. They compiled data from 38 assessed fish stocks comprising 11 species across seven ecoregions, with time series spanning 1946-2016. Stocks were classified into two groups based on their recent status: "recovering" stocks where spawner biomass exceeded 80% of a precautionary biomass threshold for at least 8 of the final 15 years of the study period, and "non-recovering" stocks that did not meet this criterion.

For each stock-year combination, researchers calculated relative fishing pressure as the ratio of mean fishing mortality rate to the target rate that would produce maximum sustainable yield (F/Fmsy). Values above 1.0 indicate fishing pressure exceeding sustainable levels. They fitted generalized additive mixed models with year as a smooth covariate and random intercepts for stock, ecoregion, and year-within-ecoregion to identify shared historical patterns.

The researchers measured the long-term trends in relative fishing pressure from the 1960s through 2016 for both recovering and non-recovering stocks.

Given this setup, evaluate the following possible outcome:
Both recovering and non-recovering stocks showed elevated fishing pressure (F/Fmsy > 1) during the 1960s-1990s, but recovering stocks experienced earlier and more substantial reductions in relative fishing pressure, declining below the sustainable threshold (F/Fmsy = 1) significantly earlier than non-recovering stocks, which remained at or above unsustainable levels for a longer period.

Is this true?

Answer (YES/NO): NO